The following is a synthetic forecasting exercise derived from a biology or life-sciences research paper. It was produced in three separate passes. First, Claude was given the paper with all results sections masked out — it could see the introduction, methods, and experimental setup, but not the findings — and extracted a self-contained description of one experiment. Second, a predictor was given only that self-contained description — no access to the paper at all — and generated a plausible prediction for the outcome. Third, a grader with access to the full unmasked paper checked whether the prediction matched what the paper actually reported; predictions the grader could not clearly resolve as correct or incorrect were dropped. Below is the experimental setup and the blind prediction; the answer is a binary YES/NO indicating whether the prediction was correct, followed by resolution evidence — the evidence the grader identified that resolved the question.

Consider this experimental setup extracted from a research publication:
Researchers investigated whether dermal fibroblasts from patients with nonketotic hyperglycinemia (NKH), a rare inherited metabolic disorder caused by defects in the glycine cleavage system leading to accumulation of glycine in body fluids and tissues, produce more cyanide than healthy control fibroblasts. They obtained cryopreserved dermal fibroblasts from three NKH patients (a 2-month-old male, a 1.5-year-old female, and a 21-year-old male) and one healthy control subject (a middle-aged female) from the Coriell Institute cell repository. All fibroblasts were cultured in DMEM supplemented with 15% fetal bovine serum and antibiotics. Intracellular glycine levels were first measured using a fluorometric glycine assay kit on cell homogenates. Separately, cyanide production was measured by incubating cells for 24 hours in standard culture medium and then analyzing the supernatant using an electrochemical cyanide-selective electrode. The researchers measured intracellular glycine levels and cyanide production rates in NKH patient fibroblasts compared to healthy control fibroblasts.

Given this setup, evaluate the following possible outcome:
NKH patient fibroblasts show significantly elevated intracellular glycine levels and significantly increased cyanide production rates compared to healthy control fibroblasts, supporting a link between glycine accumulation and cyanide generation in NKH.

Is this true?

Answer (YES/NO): YES